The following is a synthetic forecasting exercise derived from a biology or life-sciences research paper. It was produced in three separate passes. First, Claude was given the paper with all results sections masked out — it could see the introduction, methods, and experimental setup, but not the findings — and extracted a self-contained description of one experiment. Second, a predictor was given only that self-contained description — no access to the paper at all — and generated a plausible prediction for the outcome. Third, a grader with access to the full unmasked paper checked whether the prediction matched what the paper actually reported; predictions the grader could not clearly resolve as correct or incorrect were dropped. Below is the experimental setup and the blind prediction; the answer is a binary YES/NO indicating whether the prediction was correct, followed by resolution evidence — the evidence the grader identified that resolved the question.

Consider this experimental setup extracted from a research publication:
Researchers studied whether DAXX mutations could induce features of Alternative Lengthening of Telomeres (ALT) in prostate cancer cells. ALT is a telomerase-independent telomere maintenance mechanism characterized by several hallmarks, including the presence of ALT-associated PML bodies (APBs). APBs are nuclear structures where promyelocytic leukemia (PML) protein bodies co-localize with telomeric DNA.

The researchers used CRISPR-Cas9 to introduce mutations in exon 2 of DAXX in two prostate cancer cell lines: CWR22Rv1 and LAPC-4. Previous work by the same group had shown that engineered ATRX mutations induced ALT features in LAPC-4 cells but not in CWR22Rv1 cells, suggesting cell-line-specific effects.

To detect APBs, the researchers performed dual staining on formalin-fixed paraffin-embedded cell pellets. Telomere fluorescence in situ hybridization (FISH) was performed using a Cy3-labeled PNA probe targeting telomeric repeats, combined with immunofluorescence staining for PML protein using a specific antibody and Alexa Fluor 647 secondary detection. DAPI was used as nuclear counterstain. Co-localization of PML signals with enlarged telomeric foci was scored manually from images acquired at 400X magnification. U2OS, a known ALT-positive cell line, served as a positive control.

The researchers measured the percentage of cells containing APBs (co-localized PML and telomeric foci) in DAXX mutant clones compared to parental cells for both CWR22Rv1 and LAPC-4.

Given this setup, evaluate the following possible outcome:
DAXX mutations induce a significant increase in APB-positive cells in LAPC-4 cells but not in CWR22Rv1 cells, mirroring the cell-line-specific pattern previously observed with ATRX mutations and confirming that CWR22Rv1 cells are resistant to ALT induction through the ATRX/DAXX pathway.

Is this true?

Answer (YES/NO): NO